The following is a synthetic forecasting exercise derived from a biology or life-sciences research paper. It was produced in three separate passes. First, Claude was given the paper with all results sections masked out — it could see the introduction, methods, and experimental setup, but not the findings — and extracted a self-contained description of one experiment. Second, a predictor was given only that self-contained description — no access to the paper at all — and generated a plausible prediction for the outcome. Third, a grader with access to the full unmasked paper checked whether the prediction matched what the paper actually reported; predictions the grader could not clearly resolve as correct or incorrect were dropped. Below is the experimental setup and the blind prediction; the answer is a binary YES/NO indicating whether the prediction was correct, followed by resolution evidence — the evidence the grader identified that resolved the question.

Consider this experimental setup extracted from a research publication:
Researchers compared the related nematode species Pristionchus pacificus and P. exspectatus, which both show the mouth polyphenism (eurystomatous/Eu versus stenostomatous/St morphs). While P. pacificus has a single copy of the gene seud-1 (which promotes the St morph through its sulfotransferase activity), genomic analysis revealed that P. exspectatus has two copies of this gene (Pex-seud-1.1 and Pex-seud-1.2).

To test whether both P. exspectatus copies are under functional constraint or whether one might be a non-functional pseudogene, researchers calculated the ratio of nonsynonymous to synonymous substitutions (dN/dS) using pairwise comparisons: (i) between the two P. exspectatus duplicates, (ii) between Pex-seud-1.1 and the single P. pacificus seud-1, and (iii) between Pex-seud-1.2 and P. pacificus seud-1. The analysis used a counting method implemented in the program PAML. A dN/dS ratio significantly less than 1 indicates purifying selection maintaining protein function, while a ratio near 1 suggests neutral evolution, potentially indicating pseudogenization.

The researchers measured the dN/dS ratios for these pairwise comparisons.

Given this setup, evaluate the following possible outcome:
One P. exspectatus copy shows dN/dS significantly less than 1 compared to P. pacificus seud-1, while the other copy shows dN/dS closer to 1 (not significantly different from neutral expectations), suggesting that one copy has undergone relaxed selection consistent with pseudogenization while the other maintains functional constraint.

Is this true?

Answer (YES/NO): NO